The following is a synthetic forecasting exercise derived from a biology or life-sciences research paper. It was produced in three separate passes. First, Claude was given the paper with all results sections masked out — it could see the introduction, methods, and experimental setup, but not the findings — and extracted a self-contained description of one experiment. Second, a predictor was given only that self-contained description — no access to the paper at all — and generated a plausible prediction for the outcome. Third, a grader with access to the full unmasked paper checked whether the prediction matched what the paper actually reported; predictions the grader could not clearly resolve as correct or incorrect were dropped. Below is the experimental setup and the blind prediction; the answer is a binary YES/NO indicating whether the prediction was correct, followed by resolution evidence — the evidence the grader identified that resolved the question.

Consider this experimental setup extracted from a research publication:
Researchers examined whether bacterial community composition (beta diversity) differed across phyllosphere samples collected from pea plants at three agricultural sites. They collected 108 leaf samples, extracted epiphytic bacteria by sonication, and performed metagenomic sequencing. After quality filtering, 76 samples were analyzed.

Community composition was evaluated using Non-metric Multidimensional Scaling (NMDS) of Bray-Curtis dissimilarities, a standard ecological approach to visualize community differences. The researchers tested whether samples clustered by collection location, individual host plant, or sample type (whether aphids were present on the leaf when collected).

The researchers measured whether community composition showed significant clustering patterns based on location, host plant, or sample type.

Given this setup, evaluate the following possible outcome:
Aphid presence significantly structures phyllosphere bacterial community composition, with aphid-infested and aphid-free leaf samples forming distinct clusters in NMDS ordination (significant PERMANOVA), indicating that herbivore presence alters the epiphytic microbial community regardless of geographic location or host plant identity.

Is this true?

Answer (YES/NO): NO